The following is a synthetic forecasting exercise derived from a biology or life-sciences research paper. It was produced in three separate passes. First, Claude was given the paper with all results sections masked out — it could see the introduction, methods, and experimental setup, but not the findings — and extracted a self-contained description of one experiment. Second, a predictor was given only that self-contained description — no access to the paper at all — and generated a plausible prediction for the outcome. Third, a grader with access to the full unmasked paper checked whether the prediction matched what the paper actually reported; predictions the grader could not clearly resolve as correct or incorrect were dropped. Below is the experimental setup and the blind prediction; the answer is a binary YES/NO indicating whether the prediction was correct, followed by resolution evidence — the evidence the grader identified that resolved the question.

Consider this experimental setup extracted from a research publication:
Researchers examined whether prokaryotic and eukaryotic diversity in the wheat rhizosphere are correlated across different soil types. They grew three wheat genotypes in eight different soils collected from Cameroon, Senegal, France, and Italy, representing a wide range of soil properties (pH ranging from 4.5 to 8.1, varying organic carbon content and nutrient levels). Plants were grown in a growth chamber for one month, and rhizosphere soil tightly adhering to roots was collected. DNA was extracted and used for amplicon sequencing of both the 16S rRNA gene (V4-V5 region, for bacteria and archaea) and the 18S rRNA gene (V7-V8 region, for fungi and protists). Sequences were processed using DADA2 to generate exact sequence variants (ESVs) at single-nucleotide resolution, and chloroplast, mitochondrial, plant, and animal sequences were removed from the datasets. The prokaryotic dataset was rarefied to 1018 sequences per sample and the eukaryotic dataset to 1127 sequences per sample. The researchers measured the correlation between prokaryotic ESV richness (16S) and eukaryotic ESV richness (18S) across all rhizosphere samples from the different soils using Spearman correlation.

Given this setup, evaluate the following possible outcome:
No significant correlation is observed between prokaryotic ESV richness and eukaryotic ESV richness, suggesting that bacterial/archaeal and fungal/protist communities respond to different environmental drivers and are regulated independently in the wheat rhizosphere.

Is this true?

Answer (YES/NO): NO